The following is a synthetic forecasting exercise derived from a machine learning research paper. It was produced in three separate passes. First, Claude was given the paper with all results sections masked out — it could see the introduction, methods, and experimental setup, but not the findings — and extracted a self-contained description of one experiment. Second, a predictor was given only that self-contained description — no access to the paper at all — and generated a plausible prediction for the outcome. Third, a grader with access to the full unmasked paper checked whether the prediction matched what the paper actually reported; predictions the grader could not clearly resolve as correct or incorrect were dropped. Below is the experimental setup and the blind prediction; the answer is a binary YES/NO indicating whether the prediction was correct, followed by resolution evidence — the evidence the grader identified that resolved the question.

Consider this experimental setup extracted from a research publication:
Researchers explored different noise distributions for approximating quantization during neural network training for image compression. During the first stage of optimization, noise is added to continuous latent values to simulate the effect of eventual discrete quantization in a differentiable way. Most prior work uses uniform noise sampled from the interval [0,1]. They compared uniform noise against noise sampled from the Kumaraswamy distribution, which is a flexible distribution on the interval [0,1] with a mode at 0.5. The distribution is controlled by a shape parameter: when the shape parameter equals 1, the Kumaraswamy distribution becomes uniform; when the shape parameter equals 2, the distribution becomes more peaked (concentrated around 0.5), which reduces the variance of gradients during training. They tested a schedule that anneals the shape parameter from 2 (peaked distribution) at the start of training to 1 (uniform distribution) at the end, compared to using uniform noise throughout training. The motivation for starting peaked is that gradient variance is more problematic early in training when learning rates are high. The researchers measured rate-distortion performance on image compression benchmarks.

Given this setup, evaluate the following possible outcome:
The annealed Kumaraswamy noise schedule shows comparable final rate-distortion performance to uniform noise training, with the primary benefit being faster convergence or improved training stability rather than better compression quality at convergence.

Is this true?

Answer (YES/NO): NO